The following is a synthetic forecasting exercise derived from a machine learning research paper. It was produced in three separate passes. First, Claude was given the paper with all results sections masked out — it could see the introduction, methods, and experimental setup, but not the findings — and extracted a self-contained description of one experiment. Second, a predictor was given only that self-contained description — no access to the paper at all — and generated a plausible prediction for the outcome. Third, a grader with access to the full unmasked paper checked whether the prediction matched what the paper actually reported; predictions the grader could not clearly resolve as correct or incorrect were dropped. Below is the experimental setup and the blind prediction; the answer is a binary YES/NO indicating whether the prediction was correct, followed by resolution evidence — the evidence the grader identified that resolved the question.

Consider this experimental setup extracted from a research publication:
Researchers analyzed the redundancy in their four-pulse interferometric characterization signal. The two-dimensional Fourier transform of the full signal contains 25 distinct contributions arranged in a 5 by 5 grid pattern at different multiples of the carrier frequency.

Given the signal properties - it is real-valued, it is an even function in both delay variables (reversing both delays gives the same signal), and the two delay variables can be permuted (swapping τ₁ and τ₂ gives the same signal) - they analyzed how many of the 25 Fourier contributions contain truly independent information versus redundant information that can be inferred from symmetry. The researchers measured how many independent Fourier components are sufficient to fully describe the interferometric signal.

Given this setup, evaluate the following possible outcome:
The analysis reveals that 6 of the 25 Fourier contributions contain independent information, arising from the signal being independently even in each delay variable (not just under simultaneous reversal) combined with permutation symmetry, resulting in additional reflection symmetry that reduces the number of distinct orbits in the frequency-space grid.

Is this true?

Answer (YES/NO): YES